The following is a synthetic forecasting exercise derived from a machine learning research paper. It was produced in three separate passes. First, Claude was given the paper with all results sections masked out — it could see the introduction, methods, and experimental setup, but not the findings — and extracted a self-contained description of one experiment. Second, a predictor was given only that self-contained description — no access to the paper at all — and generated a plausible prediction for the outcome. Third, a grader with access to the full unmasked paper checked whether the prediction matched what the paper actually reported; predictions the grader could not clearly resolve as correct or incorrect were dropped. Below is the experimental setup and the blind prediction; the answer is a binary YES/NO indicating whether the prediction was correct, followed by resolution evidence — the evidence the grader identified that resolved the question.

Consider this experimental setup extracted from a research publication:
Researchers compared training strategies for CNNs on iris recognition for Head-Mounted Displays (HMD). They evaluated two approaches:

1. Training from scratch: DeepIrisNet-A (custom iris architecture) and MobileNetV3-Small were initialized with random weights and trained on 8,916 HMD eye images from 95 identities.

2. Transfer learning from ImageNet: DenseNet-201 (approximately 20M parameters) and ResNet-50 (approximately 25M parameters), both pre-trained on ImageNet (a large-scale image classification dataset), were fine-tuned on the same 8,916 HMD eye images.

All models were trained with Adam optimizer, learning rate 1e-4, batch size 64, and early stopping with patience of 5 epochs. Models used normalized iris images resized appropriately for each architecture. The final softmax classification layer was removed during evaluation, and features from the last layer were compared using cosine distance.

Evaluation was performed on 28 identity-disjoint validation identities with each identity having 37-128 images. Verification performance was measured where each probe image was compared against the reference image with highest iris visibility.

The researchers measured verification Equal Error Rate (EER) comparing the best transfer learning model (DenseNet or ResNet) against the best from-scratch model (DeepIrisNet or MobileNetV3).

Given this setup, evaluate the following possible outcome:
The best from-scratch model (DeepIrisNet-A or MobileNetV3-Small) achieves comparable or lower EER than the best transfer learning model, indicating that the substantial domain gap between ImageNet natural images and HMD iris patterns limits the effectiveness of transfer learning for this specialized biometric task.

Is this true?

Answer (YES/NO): NO